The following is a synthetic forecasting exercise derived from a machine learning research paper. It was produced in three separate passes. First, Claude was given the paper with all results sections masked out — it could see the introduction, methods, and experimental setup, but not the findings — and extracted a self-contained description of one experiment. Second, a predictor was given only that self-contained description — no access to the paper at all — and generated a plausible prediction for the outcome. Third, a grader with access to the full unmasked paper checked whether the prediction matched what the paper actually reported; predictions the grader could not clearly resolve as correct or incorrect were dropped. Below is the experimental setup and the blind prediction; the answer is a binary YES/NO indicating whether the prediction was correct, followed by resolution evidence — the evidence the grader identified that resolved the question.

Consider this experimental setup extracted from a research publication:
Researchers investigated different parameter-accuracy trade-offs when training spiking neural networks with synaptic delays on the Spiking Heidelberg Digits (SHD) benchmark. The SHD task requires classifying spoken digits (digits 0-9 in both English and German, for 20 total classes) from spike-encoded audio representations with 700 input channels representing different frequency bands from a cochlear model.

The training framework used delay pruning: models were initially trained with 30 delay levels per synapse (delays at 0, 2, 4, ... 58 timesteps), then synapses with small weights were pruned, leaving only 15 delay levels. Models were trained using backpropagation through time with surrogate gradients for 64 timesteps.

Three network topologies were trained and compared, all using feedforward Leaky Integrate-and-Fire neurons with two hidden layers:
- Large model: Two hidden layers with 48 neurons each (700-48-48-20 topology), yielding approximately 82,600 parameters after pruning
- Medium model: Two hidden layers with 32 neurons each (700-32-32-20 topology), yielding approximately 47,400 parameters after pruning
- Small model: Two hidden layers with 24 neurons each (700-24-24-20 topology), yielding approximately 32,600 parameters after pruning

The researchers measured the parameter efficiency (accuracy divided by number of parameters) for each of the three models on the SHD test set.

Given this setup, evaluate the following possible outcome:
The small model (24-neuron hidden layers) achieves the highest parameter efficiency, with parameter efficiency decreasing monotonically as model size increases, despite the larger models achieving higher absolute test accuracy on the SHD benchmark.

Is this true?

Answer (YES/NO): NO